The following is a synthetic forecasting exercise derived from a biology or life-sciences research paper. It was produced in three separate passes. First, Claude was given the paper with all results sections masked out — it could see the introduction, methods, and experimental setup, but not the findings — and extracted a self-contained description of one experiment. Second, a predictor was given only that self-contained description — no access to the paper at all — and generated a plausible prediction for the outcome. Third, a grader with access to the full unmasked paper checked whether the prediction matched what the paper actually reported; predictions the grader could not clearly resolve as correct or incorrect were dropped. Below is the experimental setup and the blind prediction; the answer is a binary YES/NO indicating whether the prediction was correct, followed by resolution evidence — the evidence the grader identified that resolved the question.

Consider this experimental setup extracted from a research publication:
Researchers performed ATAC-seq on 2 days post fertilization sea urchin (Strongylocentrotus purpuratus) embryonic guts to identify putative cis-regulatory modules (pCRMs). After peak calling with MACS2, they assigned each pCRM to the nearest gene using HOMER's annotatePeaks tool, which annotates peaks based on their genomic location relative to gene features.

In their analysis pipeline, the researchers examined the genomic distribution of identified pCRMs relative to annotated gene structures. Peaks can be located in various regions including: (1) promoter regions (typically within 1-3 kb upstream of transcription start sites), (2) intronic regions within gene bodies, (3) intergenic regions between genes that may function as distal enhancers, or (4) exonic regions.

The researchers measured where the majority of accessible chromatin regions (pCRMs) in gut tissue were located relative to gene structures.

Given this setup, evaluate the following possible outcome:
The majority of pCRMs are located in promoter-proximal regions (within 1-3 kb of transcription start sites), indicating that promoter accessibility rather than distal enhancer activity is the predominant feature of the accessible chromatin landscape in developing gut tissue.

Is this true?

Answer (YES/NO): NO